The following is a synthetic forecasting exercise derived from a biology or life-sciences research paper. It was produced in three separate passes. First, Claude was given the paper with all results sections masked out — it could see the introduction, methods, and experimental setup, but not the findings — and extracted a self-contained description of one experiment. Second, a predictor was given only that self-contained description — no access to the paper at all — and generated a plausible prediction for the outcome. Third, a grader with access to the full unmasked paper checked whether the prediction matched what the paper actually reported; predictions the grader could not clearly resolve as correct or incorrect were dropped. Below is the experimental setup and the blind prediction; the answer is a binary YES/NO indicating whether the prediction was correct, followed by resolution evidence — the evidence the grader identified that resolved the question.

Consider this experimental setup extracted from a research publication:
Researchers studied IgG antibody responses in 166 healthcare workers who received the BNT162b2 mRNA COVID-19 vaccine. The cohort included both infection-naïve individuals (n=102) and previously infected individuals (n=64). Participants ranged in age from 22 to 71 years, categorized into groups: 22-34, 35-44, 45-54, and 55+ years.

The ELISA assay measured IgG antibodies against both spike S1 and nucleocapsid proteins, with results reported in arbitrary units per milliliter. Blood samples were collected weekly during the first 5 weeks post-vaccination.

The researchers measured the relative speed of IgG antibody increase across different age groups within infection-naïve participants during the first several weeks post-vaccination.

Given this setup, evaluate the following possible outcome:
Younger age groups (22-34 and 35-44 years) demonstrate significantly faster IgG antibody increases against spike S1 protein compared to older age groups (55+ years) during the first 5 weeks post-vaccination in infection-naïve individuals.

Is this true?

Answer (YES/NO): YES